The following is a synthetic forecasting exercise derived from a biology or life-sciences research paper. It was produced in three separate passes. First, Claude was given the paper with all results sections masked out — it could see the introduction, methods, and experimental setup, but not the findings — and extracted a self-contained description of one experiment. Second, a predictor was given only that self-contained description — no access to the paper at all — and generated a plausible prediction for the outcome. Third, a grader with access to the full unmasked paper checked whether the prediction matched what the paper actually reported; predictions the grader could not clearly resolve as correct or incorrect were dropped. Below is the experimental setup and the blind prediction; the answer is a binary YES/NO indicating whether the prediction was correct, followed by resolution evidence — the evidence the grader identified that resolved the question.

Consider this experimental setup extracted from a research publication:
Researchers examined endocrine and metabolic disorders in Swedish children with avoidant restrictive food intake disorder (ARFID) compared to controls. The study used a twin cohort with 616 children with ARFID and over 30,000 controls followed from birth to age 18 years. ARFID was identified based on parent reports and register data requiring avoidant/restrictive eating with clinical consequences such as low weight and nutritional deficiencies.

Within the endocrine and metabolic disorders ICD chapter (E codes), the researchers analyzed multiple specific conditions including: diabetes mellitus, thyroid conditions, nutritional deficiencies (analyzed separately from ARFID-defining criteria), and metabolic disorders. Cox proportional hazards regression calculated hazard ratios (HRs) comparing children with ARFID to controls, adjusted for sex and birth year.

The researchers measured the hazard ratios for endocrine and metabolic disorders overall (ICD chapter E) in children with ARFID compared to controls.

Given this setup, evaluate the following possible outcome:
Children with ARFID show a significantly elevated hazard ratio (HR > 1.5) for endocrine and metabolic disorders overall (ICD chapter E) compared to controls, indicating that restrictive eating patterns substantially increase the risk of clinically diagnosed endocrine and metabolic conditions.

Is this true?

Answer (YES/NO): YES